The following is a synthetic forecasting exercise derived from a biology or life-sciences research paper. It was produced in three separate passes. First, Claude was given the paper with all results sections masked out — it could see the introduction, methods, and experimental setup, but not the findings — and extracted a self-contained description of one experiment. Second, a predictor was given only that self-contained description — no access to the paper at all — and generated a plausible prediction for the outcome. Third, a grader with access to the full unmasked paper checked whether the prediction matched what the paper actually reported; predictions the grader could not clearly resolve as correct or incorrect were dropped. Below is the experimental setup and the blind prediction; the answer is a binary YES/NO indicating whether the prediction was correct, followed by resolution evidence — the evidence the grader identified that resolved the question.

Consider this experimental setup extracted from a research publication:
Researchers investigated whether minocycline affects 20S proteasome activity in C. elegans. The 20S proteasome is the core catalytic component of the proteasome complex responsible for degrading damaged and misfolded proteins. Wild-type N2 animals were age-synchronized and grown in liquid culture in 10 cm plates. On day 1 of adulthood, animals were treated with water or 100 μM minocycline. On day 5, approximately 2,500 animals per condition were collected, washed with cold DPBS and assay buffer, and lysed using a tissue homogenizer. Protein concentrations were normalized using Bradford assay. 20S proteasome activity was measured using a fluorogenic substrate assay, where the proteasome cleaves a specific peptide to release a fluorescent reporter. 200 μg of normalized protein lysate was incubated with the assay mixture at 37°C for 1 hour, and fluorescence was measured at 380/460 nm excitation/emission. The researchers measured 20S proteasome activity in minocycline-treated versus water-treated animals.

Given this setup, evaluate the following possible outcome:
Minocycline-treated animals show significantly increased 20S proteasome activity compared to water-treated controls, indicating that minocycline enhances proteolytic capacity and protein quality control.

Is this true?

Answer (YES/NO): NO